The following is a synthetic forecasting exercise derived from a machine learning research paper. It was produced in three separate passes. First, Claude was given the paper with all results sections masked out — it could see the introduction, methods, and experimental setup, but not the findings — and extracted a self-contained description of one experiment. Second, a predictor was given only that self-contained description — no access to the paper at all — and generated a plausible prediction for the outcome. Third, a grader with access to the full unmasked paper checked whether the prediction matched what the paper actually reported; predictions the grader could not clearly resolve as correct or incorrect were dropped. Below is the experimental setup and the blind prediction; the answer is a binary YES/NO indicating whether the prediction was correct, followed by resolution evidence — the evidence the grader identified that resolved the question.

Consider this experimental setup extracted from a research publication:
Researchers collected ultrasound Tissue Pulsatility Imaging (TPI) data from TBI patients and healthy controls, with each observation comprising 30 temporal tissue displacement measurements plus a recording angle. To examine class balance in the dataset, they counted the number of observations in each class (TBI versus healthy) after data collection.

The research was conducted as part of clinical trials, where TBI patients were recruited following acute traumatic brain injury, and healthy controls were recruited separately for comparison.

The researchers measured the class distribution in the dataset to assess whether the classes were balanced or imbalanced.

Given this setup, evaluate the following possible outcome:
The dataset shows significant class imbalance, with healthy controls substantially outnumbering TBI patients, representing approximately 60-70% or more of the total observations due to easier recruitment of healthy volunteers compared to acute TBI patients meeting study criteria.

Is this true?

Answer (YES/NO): NO